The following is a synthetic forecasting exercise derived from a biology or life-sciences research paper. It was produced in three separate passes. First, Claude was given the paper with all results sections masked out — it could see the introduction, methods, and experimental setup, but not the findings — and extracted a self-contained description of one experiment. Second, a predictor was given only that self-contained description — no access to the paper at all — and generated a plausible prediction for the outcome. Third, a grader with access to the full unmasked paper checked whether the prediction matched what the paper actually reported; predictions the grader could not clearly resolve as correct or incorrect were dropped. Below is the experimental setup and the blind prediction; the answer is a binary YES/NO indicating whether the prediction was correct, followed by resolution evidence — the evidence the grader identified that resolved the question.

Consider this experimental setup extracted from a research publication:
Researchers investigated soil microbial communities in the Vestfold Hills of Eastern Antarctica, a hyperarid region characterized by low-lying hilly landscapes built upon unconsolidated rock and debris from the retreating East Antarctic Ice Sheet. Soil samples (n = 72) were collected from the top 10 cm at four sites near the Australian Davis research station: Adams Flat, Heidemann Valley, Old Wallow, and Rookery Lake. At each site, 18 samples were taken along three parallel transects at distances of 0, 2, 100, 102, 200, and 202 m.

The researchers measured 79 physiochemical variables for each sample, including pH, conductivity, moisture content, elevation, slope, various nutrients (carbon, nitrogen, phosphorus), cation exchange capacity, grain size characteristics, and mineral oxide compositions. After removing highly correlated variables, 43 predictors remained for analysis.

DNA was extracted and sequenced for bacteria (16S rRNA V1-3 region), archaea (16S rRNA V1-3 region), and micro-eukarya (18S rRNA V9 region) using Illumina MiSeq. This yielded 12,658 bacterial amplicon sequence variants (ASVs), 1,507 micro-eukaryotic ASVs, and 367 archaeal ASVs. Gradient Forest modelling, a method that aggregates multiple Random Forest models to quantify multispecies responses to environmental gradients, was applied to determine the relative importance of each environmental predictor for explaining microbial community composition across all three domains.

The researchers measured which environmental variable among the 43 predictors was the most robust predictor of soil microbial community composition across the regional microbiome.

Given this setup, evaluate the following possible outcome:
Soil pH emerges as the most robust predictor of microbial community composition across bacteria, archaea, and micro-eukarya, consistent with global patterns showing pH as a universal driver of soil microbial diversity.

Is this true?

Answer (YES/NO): NO